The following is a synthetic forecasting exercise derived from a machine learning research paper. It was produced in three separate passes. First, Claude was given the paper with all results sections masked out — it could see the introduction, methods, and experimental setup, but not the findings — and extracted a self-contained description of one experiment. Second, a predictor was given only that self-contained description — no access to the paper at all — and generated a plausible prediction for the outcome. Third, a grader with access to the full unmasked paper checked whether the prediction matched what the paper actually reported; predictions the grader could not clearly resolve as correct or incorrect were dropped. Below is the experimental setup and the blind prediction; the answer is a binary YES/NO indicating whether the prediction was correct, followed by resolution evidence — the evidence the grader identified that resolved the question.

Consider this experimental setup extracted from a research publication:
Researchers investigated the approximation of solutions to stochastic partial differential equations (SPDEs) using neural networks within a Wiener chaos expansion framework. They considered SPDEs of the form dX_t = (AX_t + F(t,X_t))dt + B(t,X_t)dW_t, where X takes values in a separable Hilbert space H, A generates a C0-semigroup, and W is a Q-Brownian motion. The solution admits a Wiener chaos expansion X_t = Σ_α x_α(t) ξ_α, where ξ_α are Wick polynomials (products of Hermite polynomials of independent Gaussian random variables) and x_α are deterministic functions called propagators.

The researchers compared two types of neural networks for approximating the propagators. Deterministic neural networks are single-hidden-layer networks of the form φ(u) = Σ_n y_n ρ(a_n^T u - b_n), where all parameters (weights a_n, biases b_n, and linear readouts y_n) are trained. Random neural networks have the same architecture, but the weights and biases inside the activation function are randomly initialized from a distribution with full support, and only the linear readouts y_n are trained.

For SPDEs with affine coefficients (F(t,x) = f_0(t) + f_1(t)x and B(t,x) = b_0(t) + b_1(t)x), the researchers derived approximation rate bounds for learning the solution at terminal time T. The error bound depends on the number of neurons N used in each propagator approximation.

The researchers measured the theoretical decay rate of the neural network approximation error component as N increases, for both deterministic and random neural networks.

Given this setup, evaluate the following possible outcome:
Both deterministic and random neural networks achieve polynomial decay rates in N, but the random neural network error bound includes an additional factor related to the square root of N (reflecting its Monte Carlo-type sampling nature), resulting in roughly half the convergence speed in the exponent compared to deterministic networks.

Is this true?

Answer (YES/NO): NO